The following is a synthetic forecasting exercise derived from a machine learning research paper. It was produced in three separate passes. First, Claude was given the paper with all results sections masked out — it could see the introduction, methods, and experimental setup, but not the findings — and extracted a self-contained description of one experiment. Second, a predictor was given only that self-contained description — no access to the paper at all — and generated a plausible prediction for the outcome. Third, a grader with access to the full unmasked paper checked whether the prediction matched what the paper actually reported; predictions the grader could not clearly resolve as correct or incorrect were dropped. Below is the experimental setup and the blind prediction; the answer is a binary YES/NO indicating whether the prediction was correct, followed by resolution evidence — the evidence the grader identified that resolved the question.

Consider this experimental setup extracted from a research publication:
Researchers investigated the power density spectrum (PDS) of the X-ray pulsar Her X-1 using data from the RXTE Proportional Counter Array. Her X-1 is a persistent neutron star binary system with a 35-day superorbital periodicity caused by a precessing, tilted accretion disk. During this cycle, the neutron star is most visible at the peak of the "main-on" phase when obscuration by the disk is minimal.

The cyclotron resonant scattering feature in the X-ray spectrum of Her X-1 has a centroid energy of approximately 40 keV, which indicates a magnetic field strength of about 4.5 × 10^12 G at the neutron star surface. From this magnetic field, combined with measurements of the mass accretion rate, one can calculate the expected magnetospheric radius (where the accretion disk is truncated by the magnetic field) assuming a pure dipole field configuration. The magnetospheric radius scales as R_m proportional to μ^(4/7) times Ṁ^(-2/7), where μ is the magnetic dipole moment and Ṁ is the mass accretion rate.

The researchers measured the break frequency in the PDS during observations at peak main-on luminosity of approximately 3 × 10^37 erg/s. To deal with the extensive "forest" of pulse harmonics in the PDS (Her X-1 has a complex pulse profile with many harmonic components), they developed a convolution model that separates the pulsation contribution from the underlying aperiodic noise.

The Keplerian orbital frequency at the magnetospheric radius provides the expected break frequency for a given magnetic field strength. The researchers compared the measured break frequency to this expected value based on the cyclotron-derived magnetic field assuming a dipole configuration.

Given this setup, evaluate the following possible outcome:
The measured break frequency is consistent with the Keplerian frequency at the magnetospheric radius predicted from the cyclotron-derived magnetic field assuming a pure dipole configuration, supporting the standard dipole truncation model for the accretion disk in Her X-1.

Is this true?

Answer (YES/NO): NO